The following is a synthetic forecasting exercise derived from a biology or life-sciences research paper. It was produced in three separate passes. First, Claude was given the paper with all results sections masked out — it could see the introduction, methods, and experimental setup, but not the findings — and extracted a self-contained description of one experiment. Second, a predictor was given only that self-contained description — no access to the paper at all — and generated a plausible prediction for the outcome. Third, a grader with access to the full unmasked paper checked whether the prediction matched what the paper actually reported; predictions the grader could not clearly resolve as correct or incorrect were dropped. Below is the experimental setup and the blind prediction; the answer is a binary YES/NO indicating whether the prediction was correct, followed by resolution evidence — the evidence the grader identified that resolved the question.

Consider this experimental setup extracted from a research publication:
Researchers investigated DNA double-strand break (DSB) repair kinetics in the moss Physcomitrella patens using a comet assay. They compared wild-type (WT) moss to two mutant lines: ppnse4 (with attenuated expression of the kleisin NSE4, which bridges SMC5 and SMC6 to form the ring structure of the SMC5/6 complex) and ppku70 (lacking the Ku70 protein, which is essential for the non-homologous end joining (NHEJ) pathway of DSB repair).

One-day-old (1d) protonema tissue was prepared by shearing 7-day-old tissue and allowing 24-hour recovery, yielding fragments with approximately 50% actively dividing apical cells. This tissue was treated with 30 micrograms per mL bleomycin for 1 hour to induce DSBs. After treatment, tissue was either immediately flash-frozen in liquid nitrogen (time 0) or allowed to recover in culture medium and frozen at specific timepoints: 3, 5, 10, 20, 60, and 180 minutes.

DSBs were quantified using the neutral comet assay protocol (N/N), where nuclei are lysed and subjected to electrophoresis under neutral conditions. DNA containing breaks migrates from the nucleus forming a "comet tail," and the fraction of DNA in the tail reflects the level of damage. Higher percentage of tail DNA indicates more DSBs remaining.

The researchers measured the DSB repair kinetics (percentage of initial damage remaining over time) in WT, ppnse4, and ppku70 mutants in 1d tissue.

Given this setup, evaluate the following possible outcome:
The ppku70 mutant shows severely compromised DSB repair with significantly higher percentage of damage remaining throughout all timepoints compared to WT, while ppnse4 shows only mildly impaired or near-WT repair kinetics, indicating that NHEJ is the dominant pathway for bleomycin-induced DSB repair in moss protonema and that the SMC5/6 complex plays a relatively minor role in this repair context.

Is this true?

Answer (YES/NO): NO